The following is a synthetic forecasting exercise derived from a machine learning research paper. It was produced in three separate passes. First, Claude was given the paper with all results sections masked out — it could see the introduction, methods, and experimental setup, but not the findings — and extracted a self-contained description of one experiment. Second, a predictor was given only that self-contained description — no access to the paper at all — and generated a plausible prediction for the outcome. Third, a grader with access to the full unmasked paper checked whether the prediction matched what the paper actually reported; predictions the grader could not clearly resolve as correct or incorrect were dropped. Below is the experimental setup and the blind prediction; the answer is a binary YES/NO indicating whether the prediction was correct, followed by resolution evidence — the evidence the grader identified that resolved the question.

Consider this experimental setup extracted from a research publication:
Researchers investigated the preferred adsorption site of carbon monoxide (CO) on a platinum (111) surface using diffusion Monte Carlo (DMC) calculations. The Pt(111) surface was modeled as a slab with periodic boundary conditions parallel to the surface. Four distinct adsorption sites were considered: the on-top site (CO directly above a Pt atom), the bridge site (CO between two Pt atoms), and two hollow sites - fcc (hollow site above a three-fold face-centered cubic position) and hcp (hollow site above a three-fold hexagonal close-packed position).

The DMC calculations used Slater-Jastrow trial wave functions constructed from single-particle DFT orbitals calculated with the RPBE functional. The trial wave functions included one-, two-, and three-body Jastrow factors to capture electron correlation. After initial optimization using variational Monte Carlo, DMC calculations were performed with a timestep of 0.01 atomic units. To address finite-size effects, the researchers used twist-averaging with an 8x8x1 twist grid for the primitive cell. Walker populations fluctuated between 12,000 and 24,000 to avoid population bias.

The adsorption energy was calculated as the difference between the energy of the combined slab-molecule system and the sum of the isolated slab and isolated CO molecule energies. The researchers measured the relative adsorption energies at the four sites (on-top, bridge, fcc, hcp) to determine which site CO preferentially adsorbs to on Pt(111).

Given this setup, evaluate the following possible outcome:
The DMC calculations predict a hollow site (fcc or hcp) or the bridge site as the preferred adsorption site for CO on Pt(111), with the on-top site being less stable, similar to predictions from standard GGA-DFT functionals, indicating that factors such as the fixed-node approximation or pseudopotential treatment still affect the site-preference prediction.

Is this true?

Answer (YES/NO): NO